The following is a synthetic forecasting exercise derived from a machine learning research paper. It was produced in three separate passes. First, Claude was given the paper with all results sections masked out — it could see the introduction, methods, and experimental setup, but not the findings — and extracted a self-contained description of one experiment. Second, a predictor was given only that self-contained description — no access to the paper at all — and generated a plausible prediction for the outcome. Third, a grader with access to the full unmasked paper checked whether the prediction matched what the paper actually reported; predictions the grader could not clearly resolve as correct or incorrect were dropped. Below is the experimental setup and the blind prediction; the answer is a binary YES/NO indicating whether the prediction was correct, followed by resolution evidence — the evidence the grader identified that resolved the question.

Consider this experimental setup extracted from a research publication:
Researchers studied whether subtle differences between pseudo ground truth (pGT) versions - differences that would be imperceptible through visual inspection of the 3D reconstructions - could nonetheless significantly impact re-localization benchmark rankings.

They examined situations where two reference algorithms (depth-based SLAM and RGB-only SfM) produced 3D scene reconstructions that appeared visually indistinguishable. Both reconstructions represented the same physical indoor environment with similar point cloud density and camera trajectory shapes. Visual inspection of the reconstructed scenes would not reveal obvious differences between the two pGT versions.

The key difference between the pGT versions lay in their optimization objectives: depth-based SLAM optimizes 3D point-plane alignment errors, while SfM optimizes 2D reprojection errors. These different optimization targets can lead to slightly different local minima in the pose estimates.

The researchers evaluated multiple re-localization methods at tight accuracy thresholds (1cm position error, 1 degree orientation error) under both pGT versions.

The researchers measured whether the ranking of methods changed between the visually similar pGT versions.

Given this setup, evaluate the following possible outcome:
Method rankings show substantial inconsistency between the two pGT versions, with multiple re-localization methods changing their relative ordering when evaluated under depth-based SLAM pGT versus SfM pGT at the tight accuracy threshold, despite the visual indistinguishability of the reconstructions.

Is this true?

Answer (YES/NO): YES